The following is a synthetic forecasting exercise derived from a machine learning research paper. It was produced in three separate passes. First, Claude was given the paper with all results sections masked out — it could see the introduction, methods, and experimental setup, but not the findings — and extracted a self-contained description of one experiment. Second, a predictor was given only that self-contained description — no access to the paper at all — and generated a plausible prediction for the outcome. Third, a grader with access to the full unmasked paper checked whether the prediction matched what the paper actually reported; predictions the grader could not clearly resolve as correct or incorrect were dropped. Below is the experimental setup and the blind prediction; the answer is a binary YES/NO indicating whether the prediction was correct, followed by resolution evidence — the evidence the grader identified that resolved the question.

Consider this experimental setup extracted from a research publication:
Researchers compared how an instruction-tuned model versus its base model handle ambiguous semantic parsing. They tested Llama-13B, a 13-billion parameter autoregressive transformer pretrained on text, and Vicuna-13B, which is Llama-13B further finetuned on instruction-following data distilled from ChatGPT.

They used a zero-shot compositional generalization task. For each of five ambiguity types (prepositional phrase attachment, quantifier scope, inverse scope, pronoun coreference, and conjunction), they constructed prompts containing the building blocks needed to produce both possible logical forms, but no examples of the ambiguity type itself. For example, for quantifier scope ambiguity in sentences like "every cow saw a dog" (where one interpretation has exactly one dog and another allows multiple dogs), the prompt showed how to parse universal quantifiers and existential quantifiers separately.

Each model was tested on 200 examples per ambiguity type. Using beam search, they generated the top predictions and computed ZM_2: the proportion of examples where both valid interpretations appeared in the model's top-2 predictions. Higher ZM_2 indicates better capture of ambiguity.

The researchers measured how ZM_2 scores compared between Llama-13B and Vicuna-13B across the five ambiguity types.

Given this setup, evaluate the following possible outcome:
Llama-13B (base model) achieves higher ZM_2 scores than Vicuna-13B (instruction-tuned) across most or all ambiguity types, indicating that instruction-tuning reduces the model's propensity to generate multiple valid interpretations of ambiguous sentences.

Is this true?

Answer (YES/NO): NO